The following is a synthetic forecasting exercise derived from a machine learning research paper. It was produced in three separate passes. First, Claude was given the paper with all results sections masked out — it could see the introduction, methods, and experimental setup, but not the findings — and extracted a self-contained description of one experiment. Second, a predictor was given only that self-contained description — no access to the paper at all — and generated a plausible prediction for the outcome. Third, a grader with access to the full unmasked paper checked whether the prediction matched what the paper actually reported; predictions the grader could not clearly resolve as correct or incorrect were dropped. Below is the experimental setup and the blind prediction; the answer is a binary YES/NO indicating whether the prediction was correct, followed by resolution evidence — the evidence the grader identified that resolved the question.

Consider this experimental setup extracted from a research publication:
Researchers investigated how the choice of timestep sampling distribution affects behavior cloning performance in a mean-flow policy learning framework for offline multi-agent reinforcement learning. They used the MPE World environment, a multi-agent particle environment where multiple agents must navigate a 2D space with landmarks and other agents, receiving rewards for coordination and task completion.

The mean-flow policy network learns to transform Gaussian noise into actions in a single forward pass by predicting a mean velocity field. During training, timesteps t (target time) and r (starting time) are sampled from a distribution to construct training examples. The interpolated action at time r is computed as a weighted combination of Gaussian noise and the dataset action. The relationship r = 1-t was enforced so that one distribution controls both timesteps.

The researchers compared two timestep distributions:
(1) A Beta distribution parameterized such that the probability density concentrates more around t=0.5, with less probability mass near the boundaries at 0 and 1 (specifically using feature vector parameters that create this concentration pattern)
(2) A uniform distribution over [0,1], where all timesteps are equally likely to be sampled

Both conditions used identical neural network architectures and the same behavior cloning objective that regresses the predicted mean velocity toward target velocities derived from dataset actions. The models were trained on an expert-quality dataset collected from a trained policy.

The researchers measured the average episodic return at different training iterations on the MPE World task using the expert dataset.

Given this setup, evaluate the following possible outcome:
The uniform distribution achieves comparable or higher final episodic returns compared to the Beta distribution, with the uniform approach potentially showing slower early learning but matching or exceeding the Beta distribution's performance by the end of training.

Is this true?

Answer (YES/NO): NO